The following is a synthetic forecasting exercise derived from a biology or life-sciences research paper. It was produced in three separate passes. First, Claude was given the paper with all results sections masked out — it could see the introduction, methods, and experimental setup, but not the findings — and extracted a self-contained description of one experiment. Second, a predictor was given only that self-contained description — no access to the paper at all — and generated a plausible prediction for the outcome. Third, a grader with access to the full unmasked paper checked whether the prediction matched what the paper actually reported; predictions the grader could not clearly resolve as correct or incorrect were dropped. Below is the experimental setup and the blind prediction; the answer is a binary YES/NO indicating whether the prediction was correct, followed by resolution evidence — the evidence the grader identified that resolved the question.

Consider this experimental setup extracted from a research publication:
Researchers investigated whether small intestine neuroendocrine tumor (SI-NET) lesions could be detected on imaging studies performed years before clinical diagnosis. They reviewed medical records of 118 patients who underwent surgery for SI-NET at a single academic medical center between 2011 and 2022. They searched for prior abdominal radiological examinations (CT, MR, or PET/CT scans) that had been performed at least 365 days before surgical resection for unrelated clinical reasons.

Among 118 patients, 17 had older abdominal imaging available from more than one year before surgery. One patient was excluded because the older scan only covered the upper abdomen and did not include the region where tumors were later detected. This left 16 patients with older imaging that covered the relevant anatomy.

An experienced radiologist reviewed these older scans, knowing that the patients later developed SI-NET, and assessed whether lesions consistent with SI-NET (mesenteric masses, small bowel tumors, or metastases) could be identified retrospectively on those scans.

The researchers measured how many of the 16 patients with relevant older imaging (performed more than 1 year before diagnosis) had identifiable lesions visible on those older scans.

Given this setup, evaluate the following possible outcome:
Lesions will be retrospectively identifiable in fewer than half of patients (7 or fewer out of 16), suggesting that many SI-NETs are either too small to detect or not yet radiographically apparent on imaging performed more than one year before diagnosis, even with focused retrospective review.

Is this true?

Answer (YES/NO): NO